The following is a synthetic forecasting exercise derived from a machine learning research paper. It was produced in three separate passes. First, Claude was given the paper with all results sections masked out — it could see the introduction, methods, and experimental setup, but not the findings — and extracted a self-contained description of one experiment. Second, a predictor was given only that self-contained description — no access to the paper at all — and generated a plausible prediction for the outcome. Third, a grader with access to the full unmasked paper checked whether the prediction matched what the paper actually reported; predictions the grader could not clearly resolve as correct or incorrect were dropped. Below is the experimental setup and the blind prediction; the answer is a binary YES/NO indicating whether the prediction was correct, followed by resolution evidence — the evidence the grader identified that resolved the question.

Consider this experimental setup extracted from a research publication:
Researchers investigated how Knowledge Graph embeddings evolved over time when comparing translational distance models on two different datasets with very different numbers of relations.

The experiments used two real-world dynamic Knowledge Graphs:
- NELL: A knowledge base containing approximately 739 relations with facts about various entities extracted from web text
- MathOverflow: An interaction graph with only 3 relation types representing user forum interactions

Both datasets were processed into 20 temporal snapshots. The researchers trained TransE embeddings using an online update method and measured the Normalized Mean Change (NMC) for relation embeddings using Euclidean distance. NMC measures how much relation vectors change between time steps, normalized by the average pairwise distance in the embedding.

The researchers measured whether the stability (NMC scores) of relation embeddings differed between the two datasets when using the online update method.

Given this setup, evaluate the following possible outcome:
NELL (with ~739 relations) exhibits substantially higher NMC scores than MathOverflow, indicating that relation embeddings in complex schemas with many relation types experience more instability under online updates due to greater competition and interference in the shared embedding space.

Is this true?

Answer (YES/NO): YES